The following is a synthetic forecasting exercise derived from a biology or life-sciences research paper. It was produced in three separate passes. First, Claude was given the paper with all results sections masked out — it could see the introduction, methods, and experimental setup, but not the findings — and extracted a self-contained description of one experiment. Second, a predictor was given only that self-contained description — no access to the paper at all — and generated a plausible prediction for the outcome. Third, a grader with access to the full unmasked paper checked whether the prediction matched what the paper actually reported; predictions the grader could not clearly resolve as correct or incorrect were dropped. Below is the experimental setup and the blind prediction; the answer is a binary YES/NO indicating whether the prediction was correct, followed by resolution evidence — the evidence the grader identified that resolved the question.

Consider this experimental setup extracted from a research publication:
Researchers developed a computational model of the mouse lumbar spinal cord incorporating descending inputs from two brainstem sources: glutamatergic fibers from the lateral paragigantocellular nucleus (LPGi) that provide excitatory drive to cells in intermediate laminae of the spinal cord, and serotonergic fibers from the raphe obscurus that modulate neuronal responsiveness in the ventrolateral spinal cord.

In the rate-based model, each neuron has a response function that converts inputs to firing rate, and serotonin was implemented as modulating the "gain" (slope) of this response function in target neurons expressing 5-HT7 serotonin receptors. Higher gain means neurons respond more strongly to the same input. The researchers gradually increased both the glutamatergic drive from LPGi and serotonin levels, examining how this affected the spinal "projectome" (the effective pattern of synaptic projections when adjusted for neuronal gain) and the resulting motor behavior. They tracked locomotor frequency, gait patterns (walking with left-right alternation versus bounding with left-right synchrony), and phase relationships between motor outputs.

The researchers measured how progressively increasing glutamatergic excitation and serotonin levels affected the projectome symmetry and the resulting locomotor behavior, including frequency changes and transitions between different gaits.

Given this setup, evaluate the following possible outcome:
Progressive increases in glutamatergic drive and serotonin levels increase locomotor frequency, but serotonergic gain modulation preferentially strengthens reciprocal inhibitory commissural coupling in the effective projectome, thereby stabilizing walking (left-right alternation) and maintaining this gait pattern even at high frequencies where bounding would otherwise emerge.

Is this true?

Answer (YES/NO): NO